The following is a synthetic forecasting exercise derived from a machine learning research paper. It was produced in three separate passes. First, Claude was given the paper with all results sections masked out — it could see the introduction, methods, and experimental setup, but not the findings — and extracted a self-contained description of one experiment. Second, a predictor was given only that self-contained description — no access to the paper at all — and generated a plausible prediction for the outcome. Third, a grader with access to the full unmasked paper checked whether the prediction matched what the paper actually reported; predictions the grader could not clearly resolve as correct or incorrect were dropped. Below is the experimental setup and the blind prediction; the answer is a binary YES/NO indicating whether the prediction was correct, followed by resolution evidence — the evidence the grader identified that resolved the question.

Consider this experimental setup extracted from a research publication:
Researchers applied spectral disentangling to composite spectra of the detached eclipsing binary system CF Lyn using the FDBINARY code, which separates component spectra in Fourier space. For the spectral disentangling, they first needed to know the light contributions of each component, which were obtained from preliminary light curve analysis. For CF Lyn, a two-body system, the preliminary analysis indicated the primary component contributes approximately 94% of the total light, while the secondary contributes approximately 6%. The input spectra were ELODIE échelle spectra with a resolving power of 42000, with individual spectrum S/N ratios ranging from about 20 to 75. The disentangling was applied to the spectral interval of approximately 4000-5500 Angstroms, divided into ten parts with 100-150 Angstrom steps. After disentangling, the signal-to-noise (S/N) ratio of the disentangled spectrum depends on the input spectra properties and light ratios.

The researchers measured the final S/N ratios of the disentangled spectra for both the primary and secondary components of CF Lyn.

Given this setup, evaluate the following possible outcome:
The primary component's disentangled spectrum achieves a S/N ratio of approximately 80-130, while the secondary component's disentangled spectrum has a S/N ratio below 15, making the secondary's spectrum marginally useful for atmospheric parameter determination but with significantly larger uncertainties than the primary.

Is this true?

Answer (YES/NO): NO